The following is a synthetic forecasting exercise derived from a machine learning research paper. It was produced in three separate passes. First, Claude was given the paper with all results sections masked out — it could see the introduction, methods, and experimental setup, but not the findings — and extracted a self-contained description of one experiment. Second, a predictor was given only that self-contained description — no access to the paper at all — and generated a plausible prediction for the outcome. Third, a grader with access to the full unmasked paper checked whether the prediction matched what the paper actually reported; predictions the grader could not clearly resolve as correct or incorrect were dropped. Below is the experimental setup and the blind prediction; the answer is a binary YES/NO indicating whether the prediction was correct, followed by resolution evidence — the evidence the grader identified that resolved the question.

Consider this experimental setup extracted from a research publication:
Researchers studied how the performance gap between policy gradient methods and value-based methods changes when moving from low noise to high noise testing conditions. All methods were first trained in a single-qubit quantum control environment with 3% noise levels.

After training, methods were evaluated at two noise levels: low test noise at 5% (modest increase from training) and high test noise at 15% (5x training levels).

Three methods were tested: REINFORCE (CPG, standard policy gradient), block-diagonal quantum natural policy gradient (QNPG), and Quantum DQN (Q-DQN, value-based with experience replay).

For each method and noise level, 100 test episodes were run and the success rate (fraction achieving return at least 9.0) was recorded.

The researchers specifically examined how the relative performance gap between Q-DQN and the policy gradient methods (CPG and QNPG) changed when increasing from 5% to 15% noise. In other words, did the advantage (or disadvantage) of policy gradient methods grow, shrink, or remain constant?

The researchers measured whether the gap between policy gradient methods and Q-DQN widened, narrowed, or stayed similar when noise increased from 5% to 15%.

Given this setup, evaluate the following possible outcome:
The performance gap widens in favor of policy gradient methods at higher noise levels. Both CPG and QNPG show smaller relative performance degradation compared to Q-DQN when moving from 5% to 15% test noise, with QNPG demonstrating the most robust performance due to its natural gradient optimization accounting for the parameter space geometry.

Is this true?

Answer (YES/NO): NO